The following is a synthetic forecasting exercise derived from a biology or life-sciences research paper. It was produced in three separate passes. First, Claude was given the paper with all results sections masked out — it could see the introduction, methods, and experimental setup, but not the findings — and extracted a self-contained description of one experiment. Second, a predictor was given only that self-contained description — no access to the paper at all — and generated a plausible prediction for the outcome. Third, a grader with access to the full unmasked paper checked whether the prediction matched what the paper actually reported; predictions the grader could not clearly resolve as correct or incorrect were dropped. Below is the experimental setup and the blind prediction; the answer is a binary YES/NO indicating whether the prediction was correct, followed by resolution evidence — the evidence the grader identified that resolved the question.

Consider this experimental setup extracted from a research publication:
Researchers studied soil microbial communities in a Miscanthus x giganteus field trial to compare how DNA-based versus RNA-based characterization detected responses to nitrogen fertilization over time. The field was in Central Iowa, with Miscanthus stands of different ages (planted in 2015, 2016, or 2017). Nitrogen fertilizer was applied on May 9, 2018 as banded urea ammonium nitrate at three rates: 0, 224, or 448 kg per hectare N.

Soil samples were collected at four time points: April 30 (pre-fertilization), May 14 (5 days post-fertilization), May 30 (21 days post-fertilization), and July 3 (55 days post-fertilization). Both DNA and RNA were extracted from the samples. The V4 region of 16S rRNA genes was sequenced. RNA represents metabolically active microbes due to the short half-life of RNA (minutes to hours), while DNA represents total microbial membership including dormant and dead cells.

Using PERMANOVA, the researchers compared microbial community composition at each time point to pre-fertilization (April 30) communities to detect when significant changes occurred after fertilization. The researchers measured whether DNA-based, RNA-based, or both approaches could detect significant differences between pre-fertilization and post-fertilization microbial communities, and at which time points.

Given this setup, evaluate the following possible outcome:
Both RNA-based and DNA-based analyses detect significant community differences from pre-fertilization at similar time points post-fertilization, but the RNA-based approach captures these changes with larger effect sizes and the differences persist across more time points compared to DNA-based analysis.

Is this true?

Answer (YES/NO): NO